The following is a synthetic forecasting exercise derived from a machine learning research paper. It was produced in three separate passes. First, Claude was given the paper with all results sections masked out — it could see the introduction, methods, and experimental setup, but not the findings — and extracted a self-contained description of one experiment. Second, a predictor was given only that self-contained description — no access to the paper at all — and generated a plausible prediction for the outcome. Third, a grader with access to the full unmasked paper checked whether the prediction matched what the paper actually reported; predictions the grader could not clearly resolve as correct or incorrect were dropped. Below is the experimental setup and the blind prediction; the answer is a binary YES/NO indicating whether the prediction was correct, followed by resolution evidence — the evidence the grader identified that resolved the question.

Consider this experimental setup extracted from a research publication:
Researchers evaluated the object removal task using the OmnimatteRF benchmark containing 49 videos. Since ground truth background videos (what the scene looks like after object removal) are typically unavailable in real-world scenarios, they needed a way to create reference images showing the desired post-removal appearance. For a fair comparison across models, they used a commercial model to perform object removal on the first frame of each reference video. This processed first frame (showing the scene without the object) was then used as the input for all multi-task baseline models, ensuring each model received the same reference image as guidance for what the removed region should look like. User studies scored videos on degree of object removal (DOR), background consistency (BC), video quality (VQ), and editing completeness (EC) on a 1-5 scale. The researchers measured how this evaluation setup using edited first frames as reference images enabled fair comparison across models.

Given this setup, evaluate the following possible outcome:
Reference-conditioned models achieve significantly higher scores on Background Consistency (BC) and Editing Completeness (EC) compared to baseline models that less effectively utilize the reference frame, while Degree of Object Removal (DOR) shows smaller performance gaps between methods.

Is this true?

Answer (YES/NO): NO